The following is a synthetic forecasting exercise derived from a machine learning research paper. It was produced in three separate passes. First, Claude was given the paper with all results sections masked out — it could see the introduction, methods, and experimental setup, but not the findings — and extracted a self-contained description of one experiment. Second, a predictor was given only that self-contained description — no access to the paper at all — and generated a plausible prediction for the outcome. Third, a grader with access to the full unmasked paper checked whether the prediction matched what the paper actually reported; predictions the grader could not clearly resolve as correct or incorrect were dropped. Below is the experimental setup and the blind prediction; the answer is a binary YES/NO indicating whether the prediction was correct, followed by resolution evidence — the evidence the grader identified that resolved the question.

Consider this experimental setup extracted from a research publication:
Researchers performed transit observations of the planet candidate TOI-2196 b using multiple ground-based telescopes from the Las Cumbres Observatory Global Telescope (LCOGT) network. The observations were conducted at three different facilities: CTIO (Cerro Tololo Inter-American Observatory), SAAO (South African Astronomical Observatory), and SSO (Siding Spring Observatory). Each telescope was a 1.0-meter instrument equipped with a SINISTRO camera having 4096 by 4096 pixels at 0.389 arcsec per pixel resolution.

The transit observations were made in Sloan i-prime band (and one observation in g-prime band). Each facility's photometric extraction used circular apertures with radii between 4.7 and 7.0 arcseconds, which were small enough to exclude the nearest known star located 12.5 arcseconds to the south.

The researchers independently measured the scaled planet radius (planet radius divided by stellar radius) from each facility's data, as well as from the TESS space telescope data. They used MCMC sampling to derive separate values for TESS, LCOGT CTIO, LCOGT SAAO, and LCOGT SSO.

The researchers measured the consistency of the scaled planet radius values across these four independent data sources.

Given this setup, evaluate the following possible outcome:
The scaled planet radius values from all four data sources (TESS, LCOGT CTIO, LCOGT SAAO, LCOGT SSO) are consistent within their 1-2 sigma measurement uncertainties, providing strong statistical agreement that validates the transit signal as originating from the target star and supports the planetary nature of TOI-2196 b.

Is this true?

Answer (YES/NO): YES